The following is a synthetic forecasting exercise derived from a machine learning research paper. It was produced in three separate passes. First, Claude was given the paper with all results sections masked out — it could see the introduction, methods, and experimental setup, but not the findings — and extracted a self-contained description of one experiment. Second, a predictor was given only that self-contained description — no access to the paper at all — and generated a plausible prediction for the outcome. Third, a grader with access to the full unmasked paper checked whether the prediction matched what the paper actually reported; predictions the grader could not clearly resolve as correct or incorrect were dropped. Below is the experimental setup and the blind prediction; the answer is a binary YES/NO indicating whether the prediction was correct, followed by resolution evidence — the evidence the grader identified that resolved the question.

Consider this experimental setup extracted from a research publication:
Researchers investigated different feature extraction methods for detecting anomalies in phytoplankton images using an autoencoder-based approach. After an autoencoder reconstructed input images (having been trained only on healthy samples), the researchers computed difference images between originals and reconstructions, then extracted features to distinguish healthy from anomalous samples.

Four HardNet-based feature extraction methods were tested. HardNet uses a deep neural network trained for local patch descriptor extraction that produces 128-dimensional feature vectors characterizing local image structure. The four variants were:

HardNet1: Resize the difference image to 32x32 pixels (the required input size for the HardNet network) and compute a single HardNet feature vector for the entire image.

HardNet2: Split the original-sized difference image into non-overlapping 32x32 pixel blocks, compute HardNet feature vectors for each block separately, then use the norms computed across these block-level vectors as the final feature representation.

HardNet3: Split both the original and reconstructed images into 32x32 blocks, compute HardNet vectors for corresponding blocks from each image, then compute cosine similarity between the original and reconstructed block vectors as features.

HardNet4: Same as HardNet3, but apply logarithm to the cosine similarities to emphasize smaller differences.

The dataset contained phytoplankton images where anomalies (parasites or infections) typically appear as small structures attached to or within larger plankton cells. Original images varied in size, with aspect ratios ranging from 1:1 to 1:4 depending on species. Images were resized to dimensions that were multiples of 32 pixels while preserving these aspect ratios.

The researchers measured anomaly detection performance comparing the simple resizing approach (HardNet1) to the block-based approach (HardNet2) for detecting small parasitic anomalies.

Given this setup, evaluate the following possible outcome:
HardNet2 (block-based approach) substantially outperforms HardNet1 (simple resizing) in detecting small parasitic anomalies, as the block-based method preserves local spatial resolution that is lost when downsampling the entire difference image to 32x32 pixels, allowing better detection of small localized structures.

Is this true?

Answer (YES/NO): NO